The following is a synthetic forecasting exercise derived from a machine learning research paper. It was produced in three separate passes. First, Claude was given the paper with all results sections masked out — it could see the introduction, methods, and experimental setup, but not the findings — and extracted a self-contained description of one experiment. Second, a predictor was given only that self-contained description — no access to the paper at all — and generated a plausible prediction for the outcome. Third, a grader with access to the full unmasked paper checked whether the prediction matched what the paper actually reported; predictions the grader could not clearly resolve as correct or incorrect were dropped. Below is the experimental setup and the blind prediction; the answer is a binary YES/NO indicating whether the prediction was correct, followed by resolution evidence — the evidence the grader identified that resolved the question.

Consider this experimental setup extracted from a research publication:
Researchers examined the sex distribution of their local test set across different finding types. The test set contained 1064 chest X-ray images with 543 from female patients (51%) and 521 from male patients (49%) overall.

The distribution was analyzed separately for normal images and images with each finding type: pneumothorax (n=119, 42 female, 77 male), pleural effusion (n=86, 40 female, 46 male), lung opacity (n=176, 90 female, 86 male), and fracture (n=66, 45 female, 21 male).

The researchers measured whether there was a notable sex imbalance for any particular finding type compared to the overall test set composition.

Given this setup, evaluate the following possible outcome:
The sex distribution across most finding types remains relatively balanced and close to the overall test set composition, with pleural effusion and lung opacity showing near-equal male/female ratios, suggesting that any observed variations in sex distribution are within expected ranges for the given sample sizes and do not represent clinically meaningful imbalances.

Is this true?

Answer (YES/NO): NO